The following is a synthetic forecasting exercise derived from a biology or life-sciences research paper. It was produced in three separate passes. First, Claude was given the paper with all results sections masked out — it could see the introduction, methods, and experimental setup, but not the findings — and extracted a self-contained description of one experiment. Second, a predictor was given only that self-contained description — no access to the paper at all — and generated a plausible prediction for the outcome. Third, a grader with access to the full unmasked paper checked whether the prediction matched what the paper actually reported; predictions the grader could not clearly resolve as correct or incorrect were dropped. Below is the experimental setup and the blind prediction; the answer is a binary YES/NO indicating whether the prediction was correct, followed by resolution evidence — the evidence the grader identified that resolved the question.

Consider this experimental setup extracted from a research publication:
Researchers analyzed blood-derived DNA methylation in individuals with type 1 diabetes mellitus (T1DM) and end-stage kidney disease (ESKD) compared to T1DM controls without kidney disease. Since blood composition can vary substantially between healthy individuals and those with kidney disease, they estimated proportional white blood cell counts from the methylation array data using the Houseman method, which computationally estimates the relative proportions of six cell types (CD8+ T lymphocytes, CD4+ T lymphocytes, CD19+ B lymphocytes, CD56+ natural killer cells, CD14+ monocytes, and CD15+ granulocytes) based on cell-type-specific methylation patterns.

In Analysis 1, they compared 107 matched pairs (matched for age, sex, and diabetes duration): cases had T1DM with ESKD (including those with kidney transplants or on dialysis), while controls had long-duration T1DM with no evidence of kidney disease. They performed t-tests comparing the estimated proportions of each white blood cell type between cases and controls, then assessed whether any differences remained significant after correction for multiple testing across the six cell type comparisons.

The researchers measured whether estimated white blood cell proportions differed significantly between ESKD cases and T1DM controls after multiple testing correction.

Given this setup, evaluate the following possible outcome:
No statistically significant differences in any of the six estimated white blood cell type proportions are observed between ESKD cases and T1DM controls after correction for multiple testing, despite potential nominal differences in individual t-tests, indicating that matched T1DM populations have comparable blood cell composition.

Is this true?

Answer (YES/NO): YES